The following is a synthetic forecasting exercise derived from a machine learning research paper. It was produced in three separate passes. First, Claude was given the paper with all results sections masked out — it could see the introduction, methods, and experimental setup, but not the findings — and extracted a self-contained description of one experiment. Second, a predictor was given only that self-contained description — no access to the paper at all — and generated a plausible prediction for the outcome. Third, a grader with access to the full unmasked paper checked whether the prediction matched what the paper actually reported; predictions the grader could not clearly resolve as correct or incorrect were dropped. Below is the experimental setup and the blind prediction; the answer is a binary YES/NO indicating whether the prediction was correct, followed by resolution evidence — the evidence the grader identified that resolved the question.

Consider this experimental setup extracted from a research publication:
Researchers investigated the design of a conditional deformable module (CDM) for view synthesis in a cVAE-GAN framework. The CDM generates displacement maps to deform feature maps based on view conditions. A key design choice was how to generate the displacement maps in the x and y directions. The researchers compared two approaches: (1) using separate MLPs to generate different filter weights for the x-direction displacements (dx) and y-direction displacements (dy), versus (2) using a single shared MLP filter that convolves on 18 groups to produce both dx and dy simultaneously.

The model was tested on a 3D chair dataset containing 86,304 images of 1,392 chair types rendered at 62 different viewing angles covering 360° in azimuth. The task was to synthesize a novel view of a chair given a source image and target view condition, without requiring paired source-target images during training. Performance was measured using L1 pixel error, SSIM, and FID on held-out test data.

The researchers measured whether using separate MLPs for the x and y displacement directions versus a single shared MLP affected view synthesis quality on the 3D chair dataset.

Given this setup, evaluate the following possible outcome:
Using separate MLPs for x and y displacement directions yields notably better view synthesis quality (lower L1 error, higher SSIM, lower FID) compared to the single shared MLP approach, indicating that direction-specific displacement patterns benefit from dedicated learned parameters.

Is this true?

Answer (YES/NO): YES